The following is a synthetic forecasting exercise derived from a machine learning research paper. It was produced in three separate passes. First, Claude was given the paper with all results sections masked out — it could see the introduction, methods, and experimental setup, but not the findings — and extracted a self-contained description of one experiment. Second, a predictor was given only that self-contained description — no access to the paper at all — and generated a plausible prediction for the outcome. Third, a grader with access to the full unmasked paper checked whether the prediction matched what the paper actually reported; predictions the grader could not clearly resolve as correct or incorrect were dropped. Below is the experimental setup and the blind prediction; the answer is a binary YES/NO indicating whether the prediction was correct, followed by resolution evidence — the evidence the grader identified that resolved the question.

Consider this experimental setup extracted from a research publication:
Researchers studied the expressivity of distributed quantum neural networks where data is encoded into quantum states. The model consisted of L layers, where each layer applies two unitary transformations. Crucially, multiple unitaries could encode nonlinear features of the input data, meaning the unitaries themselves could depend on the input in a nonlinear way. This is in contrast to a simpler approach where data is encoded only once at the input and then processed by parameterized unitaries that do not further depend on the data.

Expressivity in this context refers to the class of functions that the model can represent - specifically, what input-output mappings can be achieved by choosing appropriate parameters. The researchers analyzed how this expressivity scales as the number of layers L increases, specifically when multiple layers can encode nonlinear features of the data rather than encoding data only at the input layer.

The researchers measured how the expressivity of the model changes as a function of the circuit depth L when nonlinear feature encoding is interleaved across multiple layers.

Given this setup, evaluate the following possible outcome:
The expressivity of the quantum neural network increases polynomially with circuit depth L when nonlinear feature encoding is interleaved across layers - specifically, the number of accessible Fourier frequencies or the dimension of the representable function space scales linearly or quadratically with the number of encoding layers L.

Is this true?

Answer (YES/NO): NO